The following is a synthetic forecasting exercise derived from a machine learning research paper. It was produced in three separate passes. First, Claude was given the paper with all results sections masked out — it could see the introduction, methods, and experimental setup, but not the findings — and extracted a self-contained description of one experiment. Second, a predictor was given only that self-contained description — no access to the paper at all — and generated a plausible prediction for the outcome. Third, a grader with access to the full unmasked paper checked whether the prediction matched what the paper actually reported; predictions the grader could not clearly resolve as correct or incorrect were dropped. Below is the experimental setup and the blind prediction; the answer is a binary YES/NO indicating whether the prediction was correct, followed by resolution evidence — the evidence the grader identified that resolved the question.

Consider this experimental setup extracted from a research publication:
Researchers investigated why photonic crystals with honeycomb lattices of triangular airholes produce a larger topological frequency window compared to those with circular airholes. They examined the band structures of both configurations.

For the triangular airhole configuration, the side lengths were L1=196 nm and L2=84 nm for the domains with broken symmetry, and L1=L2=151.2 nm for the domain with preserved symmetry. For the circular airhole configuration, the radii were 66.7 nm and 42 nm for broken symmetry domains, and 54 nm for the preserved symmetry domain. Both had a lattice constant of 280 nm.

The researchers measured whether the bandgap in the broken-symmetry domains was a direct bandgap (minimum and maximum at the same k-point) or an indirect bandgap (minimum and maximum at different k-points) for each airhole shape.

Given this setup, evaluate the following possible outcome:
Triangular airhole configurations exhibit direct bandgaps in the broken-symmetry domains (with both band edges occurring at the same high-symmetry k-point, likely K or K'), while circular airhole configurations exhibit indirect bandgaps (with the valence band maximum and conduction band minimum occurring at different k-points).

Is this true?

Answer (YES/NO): YES